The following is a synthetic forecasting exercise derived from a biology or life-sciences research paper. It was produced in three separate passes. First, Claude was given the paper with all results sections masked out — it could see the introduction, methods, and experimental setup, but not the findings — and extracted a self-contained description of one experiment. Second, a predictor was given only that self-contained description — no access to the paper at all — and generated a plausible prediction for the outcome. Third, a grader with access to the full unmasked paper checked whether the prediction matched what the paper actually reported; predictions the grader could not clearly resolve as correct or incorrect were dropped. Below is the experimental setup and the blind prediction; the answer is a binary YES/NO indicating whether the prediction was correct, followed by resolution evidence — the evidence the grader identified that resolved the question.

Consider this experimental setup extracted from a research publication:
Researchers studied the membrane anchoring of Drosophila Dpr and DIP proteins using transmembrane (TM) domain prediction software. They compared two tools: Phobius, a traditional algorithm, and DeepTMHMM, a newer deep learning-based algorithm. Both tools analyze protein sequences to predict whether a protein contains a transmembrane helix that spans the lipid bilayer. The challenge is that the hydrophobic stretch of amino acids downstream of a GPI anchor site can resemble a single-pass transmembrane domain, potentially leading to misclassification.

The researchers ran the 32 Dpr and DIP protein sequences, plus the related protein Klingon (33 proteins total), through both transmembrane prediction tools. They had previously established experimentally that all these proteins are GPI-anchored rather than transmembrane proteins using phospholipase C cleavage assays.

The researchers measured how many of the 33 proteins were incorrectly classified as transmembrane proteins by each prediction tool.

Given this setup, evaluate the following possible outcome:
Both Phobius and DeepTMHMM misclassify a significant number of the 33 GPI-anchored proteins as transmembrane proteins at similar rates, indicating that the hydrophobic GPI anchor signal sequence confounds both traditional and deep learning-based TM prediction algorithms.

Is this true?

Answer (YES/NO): NO